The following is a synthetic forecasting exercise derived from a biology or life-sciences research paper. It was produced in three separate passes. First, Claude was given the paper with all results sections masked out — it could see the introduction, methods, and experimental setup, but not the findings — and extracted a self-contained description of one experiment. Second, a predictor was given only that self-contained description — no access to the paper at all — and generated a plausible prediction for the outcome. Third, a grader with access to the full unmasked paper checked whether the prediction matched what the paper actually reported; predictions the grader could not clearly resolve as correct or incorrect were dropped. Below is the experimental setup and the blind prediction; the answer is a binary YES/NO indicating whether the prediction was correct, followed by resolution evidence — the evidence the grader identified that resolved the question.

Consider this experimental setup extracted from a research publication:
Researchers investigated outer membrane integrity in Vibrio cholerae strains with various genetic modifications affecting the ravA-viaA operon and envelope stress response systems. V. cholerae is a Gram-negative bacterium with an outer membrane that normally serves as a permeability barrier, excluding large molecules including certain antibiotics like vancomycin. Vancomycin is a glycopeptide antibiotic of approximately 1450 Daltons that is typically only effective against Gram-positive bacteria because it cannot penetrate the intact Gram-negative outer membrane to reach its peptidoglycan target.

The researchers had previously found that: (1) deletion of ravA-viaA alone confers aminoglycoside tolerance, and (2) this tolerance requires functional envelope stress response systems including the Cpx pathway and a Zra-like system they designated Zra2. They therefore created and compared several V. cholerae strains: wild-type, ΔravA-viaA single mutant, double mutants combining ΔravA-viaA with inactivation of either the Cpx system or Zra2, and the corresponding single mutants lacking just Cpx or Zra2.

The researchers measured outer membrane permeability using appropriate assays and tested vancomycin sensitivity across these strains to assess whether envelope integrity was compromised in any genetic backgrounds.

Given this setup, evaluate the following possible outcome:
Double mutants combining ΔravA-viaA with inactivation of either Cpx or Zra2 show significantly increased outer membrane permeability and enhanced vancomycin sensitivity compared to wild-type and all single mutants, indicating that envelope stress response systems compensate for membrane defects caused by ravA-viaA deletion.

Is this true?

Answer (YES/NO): YES